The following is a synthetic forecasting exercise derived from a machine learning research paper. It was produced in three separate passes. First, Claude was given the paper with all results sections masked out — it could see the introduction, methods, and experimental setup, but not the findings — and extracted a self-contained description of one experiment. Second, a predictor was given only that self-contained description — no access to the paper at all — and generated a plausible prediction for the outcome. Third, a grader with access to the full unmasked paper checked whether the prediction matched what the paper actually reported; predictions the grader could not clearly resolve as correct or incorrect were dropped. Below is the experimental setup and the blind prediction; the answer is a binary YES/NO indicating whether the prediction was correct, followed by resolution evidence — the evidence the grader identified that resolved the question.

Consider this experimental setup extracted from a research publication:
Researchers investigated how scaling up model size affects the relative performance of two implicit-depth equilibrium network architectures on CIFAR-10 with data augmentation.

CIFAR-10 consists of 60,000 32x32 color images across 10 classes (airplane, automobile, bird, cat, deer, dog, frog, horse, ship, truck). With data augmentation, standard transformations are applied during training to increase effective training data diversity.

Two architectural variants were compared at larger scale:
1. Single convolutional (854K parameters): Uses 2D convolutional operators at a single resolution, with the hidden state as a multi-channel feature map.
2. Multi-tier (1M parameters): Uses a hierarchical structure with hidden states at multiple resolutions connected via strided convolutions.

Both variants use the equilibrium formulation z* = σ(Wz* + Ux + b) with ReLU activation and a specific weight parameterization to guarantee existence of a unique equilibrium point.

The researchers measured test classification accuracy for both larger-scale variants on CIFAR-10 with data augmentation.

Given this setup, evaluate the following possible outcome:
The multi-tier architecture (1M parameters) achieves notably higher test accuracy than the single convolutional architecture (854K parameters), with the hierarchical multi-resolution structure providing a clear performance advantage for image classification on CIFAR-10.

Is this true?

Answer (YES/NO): YES